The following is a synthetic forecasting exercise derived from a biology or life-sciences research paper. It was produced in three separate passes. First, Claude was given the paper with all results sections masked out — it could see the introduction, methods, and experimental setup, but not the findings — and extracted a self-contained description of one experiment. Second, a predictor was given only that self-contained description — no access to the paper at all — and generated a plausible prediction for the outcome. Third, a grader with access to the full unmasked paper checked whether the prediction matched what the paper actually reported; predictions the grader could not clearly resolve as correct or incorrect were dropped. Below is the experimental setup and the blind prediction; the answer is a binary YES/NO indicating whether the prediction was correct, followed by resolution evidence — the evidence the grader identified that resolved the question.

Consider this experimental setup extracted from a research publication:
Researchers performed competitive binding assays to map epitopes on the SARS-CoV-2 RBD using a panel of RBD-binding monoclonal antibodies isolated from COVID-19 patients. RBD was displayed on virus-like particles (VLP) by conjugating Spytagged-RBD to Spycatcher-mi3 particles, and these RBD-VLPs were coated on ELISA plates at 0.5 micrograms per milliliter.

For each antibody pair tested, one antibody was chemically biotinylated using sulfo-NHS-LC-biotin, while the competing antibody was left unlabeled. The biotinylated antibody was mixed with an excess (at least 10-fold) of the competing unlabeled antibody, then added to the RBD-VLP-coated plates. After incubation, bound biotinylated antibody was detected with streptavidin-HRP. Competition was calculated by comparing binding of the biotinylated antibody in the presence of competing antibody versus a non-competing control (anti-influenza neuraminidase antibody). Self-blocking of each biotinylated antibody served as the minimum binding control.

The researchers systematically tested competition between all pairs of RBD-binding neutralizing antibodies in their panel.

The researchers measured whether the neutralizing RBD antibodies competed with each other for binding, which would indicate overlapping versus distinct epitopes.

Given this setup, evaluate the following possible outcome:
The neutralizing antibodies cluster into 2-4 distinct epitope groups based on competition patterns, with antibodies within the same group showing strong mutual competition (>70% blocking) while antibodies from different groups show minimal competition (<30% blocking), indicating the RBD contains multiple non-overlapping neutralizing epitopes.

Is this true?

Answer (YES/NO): YES